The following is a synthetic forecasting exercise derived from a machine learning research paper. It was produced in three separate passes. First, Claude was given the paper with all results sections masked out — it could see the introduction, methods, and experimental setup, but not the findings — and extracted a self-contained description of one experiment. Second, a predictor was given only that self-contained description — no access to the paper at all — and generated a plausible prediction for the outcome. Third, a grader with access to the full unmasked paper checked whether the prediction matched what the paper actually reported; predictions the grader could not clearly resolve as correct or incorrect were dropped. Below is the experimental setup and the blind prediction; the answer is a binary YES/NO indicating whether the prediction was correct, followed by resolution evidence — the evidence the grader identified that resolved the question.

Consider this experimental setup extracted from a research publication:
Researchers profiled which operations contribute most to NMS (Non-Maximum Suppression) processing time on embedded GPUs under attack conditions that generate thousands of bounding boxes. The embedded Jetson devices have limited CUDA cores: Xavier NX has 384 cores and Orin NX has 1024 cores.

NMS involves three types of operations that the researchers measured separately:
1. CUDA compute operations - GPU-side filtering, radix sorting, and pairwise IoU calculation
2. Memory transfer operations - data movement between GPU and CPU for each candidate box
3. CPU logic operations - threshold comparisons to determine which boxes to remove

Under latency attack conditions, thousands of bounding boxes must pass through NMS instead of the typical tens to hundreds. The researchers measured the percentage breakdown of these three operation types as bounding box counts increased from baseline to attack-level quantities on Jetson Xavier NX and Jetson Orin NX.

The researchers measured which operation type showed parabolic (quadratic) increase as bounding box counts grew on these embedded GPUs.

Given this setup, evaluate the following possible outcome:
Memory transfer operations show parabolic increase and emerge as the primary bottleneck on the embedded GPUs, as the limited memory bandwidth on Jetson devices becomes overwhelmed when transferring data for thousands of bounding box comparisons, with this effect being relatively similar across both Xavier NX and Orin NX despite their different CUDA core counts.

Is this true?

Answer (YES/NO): NO